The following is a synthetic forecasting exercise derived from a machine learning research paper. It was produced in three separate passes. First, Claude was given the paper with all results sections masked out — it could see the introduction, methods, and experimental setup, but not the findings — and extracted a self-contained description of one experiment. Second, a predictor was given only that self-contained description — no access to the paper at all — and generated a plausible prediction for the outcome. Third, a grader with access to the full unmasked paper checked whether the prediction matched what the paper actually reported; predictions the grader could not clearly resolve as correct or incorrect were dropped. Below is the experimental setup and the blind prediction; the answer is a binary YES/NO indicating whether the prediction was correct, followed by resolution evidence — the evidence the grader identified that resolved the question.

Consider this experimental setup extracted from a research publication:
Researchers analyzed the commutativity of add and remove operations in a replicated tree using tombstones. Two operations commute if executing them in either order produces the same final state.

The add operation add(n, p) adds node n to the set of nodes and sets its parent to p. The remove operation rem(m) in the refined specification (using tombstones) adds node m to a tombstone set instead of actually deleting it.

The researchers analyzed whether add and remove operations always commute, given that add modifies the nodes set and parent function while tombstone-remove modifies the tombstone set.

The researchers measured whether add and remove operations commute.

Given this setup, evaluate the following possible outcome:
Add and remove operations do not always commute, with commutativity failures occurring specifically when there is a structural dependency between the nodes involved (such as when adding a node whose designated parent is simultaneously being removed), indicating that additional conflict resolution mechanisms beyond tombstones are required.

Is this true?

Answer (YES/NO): NO